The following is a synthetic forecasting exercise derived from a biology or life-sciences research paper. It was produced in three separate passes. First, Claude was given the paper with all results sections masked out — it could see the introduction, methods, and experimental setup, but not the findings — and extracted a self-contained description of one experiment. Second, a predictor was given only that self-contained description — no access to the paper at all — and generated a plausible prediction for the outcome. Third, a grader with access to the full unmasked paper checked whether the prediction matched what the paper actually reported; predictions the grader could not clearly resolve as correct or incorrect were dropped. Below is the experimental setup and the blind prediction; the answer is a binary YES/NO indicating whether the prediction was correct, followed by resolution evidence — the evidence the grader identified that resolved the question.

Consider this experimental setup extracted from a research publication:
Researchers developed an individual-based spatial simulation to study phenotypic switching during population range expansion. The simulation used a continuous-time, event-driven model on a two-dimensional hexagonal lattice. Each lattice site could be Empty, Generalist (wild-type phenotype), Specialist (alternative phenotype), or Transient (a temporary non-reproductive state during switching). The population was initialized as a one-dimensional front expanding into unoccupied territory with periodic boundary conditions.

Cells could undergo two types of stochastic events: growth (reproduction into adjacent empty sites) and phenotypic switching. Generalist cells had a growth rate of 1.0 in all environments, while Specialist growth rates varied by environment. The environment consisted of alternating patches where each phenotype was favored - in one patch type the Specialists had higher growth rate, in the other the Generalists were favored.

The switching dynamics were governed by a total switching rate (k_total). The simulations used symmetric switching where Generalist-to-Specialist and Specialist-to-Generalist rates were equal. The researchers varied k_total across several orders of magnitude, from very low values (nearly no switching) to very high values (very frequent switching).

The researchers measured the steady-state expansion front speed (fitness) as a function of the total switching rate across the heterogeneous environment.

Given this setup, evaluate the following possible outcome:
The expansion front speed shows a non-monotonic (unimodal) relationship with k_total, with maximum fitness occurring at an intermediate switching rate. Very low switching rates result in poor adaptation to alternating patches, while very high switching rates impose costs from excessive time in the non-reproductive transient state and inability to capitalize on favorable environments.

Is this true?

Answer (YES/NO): YES